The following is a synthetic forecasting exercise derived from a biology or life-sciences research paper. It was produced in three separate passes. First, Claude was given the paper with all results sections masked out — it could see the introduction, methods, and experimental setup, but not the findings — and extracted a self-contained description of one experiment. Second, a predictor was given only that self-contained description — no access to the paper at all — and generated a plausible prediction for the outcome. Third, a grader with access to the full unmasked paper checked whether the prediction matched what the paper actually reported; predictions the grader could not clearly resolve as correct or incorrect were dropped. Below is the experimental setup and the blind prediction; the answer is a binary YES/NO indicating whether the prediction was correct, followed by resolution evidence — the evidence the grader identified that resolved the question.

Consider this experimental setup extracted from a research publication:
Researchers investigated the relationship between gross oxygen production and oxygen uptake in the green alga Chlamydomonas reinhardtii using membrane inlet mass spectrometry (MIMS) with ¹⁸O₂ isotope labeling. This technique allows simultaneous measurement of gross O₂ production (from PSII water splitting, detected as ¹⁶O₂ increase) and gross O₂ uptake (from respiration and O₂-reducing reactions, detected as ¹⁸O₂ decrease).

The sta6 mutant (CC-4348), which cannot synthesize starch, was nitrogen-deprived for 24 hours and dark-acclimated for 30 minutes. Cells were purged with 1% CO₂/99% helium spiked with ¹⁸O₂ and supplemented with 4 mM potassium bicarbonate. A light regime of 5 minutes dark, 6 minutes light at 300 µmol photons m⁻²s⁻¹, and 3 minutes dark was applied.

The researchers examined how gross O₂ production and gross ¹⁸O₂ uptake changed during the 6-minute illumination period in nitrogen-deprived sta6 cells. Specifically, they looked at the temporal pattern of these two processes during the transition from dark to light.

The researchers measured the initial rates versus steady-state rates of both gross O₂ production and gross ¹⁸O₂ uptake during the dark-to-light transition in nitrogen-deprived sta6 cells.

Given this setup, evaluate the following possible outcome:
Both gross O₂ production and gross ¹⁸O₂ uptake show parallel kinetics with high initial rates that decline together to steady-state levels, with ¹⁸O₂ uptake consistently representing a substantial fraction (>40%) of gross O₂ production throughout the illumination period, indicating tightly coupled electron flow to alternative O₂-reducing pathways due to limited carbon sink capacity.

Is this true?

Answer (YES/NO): NO